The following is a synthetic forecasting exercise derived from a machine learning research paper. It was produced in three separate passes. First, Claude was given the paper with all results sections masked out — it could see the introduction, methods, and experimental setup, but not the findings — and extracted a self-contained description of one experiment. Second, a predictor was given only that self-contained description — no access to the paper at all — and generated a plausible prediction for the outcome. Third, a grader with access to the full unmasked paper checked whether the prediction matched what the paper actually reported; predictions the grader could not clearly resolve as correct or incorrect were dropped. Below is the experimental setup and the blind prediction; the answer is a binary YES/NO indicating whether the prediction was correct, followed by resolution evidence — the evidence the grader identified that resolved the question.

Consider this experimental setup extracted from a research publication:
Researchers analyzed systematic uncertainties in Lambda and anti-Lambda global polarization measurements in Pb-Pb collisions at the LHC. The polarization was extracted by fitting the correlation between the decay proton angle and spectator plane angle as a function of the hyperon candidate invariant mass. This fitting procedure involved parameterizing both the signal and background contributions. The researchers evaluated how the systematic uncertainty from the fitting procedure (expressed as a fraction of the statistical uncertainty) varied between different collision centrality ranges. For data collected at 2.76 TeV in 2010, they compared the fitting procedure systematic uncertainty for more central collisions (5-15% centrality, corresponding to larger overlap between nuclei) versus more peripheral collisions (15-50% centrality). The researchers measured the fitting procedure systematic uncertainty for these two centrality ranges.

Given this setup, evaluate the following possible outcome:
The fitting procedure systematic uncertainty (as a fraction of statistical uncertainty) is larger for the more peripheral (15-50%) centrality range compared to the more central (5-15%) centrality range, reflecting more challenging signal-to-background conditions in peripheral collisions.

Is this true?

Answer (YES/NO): NO